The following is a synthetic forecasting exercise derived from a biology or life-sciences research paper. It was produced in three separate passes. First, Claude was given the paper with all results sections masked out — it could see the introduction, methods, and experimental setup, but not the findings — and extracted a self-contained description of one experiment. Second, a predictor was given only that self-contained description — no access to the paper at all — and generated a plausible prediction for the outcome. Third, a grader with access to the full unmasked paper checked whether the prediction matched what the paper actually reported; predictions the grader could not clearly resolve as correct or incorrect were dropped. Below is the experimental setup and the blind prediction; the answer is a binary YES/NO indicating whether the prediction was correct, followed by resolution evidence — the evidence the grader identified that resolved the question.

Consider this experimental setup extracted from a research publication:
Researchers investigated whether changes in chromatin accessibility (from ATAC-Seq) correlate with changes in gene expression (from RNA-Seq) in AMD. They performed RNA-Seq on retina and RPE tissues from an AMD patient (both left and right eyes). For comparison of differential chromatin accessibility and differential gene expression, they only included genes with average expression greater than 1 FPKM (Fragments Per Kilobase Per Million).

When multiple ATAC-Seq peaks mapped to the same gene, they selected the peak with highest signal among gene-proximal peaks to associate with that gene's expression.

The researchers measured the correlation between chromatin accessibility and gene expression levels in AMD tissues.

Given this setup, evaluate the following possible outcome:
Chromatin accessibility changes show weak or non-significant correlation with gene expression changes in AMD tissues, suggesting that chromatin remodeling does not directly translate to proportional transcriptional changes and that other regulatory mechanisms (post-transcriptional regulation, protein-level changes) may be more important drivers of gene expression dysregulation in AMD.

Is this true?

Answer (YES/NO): NO